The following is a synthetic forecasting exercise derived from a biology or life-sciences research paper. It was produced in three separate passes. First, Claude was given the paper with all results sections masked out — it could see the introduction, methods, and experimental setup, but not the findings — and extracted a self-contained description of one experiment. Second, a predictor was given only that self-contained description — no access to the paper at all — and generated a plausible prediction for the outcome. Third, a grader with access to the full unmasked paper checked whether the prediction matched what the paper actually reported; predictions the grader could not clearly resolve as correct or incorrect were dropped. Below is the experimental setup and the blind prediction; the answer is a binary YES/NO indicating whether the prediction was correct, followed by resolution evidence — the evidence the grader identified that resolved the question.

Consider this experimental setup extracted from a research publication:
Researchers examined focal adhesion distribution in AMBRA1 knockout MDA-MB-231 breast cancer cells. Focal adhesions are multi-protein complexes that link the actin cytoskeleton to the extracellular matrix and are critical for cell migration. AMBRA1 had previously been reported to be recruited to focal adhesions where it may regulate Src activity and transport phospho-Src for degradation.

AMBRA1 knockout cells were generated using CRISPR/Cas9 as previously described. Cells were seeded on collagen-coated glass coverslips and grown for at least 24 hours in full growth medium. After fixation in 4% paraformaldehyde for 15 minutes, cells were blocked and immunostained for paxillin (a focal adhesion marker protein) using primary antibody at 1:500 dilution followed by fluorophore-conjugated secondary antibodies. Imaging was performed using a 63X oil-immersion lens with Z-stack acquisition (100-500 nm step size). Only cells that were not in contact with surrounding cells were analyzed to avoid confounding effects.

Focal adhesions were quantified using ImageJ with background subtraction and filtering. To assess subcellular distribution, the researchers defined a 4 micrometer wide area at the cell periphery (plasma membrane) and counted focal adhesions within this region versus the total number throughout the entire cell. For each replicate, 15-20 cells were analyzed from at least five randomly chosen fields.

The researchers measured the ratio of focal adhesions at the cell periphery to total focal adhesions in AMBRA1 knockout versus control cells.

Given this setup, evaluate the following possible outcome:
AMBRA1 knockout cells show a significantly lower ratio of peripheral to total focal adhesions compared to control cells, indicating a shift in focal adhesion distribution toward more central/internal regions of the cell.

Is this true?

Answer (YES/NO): YES